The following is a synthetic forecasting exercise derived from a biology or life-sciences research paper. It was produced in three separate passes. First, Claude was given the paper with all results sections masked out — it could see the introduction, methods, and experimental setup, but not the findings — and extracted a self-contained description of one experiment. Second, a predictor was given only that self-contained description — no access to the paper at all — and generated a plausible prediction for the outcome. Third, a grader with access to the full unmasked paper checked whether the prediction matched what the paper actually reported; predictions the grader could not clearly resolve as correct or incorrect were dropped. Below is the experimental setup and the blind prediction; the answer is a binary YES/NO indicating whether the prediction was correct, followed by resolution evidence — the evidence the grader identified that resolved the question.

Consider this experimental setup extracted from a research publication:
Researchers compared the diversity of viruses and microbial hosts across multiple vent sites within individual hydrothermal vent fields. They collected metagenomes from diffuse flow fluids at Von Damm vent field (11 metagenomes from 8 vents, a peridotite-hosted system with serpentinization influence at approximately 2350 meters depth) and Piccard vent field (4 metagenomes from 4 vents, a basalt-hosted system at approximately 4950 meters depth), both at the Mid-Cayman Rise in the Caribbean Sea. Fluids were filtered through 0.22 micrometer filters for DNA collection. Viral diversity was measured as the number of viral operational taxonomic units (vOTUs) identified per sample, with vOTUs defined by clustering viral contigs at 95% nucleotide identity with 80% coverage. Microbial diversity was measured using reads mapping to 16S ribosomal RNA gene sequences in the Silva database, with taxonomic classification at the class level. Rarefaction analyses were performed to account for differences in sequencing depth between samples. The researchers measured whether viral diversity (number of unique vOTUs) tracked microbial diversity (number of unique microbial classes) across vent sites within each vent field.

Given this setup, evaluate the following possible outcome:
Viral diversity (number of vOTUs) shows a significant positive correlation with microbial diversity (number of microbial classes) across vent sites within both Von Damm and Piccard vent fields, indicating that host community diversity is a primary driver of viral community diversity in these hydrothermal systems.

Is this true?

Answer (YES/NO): NO